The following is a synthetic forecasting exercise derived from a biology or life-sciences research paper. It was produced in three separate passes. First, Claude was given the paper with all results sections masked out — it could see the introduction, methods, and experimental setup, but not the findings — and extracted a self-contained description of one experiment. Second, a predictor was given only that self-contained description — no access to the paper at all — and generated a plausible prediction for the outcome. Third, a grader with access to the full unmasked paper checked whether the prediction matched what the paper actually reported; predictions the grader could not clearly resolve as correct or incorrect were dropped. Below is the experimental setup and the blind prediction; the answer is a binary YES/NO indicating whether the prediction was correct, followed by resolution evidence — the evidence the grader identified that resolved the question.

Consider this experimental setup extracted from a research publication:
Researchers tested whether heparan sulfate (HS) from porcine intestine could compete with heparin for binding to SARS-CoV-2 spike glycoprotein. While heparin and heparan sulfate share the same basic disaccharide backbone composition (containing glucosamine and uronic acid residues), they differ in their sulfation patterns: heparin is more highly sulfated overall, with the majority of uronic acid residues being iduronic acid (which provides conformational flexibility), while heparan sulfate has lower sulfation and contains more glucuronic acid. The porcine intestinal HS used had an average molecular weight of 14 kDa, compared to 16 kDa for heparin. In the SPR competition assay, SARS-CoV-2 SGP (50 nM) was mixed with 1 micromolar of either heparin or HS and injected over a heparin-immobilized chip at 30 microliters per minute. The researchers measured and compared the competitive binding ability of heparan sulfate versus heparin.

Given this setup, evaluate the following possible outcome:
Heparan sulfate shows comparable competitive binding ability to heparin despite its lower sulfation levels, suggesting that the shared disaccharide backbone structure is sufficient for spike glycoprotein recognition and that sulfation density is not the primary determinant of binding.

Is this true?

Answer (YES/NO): NO